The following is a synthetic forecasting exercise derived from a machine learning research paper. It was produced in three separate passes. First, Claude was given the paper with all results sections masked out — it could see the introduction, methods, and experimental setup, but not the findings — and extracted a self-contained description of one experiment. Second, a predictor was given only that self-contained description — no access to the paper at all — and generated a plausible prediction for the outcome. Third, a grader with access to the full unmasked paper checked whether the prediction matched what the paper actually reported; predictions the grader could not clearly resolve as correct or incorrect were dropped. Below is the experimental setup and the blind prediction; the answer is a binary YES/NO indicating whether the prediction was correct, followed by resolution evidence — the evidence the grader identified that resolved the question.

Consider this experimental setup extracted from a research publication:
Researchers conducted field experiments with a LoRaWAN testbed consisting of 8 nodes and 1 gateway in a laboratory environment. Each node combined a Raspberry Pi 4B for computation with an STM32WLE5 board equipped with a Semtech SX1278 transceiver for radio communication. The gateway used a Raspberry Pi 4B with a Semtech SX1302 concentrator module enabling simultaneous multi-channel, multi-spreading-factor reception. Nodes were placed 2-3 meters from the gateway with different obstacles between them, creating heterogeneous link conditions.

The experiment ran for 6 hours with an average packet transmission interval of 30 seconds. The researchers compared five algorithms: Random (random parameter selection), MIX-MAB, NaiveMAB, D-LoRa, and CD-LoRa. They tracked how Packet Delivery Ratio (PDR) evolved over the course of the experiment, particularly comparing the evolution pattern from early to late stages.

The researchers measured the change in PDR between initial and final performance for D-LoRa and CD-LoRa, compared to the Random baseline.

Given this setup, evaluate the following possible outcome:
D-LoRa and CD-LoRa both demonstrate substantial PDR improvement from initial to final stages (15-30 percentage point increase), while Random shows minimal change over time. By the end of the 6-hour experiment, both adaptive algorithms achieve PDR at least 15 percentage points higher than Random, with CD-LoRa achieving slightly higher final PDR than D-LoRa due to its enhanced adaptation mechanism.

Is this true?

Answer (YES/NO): NO